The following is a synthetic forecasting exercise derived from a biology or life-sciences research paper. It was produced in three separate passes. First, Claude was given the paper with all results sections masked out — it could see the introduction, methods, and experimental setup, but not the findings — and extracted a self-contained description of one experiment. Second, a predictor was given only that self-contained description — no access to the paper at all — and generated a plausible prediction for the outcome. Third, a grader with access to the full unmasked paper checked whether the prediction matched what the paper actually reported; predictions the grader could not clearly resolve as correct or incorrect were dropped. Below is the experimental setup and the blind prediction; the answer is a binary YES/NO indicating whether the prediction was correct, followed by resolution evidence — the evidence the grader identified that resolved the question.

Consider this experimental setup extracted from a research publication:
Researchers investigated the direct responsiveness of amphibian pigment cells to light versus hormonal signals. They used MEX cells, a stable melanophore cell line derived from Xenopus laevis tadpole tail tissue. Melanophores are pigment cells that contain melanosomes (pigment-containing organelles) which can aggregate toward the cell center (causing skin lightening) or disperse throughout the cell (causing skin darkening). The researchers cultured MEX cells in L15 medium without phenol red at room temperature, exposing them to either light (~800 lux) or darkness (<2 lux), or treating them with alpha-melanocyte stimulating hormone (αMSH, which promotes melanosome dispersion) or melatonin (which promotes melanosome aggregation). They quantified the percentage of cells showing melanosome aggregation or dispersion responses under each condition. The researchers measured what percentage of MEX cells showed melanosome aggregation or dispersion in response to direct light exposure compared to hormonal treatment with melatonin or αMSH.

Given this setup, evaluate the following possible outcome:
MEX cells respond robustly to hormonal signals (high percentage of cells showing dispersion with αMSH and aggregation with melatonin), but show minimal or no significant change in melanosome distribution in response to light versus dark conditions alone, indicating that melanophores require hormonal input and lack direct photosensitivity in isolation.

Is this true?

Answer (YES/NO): NO